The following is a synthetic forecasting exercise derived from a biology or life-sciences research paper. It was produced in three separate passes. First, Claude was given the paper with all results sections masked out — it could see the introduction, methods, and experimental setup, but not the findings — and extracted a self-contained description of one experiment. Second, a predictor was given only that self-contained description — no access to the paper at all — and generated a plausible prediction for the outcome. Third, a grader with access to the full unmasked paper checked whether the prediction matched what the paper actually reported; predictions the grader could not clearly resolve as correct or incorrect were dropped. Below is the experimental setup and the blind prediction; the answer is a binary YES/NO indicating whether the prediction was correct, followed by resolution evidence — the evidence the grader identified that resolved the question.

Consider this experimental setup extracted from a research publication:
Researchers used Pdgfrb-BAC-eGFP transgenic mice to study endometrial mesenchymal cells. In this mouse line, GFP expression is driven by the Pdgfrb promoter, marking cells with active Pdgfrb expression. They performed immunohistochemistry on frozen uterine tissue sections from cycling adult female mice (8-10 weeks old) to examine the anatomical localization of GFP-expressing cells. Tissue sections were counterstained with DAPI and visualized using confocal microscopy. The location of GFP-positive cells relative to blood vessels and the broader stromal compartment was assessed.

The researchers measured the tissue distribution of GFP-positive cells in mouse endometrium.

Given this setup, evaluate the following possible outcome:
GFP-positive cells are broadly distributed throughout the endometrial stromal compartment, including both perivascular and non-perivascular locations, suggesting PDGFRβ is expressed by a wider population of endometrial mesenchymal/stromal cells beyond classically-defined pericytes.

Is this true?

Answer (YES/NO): YES